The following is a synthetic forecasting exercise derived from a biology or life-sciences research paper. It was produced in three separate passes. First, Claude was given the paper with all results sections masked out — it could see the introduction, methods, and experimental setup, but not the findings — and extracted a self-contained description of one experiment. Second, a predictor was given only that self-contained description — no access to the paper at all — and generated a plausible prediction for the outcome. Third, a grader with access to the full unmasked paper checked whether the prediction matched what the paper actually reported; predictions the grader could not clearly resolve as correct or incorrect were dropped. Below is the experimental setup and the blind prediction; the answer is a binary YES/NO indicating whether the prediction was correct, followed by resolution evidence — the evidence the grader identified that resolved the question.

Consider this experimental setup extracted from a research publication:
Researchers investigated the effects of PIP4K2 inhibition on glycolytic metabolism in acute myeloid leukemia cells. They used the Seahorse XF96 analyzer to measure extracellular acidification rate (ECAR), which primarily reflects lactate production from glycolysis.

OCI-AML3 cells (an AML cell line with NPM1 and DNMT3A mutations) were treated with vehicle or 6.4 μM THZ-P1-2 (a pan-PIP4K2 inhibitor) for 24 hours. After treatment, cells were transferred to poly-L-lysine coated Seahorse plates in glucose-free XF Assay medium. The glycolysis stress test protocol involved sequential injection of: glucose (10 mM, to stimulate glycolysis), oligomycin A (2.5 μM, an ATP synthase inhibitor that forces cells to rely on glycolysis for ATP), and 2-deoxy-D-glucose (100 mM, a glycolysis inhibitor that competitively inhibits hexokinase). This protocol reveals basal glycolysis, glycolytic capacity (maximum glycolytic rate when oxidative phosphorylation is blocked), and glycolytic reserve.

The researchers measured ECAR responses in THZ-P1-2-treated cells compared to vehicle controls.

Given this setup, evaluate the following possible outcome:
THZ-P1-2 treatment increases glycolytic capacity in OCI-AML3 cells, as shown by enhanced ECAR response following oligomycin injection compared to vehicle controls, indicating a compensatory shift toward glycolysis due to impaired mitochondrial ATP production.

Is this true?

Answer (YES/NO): NO